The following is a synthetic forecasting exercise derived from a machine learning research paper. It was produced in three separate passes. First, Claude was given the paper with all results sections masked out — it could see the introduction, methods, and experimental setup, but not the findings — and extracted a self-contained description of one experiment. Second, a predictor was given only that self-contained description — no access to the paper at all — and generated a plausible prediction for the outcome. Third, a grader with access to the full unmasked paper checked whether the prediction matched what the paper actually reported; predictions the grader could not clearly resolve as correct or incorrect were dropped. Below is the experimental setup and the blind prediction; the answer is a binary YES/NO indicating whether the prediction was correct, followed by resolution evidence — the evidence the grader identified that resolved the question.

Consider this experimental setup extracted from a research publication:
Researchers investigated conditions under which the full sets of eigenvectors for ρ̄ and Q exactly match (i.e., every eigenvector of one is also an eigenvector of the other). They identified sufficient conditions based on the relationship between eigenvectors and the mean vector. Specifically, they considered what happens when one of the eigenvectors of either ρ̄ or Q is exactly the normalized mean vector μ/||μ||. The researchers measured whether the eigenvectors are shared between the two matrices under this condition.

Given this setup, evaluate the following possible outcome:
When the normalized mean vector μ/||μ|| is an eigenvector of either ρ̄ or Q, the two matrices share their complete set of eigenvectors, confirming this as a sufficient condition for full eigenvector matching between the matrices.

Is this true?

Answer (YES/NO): YES